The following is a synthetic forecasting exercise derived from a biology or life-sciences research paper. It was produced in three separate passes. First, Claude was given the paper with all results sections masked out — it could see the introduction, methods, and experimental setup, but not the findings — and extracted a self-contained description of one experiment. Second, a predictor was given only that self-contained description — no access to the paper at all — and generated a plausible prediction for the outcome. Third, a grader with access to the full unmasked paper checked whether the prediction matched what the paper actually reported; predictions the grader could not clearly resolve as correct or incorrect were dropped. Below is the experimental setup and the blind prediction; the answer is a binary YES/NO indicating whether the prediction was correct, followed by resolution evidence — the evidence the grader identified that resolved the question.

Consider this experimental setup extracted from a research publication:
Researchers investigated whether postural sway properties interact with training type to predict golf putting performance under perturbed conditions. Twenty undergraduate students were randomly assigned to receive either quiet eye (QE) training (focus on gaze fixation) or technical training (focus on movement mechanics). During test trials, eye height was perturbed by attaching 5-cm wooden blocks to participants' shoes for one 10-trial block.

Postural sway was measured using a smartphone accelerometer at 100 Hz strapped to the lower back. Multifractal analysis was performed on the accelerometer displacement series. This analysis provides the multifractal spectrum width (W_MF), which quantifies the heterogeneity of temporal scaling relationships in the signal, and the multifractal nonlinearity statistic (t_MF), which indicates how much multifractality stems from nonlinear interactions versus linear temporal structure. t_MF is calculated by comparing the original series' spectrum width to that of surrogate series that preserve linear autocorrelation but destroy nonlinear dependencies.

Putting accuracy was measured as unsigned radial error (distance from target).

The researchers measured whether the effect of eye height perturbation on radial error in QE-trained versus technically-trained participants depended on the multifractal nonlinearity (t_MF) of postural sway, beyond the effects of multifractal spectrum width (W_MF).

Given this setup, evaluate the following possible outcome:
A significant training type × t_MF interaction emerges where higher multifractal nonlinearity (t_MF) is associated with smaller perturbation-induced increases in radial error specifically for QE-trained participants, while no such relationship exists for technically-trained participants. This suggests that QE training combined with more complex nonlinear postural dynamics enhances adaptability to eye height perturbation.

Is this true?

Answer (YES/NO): NO